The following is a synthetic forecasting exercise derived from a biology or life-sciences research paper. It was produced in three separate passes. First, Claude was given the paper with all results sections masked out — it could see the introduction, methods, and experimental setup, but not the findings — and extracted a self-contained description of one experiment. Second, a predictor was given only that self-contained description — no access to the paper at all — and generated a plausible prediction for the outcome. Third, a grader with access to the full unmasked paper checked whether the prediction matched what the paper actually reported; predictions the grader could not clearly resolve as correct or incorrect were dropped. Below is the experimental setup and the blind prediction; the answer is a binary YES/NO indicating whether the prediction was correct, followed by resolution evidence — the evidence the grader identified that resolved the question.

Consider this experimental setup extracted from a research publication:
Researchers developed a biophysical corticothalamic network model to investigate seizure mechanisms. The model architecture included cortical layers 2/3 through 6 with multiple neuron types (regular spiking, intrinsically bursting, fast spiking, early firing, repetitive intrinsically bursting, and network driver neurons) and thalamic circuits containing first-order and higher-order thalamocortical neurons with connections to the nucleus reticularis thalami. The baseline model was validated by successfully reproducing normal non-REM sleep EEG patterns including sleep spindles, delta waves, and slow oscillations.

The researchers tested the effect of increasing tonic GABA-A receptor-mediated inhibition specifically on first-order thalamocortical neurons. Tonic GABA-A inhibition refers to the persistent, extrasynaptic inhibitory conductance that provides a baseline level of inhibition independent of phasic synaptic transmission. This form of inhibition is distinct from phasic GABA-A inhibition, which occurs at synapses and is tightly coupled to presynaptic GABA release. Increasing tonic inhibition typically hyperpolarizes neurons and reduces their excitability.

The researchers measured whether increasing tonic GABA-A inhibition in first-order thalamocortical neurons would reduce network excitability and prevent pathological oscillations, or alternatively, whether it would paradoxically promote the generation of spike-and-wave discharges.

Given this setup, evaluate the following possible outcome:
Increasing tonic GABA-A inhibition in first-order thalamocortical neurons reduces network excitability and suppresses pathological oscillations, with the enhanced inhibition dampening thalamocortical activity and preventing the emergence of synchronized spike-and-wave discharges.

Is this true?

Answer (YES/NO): NO